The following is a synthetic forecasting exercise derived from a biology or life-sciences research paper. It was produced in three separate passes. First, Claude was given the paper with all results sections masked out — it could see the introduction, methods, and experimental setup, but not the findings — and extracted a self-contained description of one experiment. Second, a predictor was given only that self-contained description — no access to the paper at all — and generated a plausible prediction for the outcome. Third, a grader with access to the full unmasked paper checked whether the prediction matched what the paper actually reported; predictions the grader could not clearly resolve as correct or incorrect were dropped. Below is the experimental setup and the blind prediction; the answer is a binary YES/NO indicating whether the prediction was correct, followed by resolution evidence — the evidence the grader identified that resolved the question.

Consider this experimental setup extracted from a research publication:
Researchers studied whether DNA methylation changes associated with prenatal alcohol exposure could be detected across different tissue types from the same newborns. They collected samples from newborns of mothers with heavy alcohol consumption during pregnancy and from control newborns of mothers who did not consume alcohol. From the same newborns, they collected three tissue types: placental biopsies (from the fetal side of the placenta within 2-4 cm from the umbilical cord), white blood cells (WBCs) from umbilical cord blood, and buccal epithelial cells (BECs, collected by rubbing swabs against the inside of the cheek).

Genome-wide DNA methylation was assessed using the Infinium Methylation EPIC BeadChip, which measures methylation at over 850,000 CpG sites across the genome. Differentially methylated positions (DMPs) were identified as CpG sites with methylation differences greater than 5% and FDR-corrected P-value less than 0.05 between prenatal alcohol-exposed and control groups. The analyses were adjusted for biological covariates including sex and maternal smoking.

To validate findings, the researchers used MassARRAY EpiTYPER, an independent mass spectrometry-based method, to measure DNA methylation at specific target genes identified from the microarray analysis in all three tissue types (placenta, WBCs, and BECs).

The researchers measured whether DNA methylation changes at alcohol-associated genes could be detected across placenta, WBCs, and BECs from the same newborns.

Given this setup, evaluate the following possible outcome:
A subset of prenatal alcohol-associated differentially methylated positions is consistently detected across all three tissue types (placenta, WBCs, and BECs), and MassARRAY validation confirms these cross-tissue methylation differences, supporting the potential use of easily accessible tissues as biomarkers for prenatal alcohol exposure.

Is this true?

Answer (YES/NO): NO